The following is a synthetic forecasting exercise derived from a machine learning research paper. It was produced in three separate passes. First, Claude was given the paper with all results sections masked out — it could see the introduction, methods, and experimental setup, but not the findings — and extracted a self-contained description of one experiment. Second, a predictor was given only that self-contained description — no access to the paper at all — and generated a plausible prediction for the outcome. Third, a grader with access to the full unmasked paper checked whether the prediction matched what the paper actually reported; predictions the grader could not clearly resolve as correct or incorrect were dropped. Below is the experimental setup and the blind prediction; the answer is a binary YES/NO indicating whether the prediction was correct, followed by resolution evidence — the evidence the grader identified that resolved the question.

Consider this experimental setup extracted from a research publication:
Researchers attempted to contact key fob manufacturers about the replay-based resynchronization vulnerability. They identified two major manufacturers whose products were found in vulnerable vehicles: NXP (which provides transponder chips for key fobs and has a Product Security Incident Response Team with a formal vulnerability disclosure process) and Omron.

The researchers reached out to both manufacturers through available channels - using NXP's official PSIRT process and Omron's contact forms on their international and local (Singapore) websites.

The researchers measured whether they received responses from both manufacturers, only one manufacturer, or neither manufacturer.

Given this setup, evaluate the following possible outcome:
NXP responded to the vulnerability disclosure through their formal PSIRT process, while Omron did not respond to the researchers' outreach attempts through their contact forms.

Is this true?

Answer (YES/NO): YES